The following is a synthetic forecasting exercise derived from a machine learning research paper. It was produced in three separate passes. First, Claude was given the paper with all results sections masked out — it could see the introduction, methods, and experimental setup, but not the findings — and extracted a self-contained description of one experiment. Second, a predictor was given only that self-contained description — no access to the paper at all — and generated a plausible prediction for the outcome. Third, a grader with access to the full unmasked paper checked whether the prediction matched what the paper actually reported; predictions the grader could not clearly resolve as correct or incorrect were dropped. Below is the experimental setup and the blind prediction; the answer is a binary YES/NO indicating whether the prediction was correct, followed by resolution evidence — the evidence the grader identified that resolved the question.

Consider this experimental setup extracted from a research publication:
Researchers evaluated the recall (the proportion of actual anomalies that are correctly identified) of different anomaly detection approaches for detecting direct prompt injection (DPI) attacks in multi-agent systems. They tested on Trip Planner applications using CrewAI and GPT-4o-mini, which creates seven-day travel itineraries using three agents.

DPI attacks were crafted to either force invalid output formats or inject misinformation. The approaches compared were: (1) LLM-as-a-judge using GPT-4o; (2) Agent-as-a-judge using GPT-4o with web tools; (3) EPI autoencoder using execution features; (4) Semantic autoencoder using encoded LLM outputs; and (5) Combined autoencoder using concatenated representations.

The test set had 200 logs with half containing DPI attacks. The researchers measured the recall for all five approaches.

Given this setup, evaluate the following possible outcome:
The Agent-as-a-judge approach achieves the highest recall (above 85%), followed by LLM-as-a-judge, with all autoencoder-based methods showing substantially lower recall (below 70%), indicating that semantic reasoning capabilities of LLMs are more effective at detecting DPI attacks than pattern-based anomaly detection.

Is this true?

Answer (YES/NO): NO